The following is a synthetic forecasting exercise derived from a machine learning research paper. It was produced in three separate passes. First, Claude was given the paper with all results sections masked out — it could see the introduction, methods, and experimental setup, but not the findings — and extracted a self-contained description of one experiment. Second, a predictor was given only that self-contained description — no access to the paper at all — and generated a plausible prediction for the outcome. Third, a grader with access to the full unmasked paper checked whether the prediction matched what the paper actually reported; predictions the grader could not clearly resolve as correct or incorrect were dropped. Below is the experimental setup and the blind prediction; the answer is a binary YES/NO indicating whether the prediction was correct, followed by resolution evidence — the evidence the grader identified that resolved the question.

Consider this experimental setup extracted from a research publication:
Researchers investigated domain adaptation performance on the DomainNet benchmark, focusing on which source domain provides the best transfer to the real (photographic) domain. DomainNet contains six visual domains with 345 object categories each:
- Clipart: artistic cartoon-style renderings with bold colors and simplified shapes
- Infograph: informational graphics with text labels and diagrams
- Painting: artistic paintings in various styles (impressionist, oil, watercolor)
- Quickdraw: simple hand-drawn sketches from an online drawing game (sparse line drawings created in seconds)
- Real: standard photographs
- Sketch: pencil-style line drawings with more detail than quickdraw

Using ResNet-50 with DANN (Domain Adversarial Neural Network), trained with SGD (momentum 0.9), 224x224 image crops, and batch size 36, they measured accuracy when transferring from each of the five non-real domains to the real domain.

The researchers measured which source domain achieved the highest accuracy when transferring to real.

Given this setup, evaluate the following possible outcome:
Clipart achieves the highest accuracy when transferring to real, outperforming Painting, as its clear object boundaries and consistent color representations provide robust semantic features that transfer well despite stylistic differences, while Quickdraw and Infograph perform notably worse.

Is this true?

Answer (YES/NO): NO